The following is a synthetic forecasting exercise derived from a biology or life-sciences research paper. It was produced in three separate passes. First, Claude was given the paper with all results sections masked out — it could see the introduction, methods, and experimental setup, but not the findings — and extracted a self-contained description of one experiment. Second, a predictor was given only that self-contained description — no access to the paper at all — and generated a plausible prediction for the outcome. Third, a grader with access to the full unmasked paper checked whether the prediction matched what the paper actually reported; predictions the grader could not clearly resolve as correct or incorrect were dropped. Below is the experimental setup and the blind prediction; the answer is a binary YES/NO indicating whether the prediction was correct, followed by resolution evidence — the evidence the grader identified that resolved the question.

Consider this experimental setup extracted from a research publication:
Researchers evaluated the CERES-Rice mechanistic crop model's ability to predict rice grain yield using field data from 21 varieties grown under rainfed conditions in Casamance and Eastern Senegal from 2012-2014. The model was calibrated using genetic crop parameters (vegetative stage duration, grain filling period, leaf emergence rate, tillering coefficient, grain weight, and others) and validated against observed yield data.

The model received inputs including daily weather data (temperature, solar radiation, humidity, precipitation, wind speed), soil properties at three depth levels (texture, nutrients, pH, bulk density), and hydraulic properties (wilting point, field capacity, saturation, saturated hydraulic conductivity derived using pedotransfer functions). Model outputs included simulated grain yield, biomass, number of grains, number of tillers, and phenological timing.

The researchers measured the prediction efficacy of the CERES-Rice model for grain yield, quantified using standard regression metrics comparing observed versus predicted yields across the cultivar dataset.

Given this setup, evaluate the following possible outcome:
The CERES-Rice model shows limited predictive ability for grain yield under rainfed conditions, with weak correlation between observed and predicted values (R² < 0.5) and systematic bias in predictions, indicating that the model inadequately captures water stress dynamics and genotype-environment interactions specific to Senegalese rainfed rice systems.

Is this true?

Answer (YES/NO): NO